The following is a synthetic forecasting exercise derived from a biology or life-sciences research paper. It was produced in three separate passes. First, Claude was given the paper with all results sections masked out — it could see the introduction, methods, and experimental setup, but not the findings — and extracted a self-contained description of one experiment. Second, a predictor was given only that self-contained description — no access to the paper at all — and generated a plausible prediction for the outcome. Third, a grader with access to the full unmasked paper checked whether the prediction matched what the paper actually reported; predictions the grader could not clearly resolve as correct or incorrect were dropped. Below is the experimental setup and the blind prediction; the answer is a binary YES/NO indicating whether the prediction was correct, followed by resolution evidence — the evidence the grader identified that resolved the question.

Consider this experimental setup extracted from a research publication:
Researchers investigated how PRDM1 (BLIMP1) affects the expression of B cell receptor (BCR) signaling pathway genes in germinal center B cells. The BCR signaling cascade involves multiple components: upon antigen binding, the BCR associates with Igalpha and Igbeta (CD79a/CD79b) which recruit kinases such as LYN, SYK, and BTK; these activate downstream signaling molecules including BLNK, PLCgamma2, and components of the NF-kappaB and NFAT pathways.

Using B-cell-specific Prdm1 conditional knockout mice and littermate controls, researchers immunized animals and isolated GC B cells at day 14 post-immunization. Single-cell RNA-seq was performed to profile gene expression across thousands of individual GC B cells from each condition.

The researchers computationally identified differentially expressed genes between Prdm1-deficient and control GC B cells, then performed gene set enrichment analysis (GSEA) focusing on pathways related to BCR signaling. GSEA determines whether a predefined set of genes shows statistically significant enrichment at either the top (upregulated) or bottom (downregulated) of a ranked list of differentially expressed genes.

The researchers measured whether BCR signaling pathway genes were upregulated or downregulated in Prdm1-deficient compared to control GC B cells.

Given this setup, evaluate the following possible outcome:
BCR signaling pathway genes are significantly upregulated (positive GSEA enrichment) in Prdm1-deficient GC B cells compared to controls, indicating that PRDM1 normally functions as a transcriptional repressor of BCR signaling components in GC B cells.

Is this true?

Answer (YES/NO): YES